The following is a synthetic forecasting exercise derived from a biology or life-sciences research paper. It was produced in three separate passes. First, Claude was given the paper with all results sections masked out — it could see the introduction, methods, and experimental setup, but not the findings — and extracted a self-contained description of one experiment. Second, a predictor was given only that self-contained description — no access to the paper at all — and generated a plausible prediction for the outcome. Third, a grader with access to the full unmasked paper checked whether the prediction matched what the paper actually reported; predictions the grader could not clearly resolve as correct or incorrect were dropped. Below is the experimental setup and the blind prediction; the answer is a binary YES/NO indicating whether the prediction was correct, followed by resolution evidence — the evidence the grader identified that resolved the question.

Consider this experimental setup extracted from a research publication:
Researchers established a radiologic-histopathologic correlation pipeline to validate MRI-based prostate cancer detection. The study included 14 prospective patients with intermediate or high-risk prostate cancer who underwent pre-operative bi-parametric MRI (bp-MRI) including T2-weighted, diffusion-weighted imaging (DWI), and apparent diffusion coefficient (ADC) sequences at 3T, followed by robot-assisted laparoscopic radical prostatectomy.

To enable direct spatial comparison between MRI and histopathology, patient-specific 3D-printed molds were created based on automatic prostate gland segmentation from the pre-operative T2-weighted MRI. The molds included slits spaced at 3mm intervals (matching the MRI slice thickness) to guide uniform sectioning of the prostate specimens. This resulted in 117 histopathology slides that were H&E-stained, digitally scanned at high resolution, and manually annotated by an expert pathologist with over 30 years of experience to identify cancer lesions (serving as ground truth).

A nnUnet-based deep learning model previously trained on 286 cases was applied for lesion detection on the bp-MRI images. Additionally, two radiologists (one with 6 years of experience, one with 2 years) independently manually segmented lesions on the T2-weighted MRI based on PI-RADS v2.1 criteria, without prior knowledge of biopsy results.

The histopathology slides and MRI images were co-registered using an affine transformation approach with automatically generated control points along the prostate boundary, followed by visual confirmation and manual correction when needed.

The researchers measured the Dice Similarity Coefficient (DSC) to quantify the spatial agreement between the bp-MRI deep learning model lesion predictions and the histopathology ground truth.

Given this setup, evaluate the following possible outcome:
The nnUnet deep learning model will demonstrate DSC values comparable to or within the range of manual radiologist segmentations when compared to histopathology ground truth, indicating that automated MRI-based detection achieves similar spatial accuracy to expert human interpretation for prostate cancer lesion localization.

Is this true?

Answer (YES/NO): YES